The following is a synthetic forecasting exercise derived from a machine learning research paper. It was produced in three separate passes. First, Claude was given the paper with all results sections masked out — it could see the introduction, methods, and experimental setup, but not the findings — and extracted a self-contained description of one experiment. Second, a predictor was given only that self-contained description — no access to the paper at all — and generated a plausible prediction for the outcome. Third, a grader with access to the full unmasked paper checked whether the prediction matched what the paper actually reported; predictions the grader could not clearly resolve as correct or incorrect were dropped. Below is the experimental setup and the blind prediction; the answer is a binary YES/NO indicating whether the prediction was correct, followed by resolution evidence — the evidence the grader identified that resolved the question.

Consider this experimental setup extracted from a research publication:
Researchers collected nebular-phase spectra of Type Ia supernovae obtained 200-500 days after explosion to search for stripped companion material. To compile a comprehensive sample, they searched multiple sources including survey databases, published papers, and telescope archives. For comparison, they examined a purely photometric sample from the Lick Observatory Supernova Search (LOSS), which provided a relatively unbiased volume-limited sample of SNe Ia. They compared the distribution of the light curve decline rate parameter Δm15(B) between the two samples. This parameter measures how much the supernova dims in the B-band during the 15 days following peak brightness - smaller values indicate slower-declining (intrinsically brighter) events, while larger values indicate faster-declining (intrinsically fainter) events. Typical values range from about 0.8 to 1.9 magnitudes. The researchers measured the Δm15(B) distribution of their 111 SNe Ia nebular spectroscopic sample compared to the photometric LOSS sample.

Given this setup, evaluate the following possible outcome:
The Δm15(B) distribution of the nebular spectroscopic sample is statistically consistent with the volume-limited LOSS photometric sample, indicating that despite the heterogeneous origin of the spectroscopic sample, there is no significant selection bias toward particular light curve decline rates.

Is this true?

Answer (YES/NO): NO